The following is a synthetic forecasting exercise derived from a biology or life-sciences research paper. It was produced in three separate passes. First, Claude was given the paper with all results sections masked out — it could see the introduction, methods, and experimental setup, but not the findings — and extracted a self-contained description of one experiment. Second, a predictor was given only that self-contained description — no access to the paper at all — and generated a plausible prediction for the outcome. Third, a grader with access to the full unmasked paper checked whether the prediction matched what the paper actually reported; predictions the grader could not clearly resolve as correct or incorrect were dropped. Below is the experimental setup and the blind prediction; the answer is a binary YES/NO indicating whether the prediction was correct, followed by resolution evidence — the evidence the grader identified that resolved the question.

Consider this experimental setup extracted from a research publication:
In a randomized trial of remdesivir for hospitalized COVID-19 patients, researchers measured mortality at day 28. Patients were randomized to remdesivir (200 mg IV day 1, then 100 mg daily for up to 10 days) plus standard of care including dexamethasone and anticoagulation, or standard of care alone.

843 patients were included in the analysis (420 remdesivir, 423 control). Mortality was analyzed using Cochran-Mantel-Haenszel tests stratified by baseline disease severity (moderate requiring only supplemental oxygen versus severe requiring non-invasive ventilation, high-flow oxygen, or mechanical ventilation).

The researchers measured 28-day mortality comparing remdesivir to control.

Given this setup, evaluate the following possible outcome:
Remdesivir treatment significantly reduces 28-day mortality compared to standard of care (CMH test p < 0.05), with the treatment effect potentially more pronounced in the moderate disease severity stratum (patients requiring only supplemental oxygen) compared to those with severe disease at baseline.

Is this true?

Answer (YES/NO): NO